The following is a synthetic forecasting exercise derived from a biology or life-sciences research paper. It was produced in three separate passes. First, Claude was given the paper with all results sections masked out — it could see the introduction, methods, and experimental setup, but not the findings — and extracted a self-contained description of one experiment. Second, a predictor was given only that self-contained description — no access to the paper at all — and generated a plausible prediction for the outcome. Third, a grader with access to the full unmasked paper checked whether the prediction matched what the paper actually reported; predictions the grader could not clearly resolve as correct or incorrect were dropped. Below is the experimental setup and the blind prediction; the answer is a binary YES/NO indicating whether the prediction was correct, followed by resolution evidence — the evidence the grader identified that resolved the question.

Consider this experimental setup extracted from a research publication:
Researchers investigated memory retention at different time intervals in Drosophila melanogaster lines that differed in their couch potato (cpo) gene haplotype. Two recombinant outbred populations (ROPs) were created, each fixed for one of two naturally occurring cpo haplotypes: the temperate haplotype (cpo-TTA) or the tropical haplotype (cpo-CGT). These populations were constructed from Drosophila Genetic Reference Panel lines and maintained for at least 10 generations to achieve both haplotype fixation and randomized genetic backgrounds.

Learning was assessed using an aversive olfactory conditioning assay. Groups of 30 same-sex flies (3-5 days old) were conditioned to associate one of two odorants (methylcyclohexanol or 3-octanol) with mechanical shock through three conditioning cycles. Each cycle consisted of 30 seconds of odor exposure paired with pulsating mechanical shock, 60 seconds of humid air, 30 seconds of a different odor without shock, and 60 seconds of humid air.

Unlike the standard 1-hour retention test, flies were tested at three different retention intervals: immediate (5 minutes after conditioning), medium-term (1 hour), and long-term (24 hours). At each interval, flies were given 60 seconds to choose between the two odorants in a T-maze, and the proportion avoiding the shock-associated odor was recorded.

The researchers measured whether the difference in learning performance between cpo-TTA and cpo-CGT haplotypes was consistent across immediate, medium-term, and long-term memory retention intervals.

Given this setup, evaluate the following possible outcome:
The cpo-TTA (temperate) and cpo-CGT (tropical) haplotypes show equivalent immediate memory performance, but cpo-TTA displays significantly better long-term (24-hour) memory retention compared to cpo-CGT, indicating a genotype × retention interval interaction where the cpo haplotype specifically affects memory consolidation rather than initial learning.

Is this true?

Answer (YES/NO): NO